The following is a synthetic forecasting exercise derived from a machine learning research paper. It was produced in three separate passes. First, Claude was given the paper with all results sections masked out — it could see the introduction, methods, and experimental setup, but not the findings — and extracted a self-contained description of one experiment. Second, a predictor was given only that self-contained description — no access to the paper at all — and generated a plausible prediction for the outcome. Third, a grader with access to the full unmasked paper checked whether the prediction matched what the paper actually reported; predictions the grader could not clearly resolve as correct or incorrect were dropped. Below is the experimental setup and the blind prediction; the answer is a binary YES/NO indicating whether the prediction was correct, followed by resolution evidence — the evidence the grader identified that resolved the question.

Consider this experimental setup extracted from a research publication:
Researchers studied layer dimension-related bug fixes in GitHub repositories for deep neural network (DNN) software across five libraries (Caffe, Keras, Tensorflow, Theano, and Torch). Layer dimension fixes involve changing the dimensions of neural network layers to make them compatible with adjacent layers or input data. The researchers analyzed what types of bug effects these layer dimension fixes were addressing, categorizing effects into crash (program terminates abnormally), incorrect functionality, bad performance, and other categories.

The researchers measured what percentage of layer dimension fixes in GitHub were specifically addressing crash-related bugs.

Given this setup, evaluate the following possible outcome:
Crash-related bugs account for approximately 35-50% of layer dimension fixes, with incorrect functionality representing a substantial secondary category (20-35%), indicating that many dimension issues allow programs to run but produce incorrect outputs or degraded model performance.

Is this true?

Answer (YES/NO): NO